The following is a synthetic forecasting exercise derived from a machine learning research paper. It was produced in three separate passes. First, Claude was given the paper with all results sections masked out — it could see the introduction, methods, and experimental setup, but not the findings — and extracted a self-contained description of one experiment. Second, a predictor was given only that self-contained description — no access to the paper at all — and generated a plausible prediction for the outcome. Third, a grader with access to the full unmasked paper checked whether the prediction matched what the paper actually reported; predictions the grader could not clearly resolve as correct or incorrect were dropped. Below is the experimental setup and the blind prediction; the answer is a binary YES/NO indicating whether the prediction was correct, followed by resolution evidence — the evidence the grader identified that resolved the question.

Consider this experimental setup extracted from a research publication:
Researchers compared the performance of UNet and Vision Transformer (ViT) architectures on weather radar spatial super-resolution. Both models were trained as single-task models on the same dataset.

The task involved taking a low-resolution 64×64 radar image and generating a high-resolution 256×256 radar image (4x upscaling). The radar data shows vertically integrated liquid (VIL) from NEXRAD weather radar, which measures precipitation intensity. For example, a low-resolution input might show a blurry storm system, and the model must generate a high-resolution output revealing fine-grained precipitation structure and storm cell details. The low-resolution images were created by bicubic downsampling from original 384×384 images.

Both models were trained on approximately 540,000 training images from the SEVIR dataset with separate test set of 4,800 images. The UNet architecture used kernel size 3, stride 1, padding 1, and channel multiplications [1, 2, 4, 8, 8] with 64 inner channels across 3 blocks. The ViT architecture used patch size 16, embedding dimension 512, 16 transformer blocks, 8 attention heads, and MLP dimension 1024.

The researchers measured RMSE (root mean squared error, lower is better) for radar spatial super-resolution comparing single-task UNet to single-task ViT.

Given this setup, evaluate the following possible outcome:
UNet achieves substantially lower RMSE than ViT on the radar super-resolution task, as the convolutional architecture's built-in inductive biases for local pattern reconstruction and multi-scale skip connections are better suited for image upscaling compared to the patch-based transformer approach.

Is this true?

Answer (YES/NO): NO